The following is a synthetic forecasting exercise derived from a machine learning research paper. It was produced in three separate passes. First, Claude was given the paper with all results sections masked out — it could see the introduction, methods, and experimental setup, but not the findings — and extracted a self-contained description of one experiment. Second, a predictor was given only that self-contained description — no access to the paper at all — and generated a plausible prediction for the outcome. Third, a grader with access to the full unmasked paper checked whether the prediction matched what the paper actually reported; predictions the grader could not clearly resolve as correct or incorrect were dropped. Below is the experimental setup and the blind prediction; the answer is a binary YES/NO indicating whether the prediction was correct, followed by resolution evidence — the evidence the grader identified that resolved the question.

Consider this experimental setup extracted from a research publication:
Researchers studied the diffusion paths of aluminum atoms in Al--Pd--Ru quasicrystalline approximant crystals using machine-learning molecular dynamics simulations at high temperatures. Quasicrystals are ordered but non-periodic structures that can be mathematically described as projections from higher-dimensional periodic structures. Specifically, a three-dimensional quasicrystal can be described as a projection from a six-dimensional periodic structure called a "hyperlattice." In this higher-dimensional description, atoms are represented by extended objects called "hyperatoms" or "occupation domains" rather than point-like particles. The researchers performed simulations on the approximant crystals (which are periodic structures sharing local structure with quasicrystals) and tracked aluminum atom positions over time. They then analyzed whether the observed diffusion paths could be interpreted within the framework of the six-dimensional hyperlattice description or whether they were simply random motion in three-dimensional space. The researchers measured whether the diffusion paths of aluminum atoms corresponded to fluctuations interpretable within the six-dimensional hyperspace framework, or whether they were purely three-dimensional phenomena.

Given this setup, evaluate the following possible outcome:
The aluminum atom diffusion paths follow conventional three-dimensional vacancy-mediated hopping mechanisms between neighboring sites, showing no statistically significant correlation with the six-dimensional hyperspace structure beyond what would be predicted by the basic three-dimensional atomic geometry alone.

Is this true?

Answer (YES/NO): NO